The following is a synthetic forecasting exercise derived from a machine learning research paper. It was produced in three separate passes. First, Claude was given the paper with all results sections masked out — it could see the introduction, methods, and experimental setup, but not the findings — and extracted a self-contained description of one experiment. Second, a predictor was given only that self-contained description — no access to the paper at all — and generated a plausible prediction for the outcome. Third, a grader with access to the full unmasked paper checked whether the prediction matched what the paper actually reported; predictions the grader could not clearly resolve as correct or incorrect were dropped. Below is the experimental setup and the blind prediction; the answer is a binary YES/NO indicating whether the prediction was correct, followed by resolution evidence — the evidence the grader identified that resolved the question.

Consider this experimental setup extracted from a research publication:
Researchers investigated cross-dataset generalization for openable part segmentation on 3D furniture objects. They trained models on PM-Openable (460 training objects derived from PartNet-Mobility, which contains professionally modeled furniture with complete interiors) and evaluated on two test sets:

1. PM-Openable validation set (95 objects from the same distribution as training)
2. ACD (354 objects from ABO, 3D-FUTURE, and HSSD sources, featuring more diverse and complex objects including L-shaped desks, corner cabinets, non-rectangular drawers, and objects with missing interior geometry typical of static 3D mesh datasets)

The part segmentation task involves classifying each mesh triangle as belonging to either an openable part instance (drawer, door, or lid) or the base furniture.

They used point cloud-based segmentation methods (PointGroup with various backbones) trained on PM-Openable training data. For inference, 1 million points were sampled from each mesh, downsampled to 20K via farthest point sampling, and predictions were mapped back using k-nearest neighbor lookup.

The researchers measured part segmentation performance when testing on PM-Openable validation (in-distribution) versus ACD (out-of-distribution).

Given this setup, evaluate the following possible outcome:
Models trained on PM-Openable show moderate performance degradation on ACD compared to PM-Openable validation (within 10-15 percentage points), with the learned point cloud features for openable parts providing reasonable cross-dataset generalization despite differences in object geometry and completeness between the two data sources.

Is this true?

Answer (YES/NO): NO